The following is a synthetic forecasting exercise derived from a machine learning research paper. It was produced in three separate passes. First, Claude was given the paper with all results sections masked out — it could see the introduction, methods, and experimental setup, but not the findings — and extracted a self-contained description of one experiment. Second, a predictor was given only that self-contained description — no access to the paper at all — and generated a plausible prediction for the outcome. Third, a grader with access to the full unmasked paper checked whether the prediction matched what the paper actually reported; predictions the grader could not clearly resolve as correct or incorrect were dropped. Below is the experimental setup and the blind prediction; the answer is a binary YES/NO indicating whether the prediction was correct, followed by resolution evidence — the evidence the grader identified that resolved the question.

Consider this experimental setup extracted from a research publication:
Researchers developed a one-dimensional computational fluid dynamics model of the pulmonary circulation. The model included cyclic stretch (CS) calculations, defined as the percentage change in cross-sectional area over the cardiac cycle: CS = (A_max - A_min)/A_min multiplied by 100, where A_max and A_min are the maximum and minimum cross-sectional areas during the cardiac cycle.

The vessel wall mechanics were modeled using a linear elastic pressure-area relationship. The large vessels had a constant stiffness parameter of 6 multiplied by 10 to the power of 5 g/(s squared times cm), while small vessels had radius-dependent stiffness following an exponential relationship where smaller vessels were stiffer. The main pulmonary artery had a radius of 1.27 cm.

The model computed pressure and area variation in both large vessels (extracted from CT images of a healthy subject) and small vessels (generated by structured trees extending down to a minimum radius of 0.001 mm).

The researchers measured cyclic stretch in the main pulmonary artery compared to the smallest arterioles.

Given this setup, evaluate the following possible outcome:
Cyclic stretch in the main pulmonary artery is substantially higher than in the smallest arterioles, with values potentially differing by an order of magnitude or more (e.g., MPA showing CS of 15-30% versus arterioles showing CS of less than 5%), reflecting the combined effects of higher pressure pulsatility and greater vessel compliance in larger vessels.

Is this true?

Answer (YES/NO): NO